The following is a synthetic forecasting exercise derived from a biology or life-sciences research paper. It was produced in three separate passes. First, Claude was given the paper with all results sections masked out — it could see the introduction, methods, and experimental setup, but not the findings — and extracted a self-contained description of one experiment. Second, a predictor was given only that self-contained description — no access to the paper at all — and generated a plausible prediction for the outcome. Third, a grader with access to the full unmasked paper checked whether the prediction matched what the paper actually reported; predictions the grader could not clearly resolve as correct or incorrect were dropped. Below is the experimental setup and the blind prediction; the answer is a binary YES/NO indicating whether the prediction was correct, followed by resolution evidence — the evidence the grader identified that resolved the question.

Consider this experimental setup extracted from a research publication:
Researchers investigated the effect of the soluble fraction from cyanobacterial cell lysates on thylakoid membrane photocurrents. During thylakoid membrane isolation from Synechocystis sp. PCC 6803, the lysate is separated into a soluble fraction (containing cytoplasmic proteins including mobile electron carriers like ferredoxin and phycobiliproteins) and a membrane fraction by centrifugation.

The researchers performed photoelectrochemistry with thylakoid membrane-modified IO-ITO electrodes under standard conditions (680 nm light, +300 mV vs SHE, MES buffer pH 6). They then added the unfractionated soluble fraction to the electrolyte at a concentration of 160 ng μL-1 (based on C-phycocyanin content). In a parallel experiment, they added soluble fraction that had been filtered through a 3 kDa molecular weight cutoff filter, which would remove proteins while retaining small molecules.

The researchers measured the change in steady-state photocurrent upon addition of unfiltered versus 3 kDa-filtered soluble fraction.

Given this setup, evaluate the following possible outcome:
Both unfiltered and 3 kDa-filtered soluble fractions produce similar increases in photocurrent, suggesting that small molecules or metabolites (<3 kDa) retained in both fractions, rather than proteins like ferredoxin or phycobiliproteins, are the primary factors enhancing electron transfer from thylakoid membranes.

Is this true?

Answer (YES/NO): NO